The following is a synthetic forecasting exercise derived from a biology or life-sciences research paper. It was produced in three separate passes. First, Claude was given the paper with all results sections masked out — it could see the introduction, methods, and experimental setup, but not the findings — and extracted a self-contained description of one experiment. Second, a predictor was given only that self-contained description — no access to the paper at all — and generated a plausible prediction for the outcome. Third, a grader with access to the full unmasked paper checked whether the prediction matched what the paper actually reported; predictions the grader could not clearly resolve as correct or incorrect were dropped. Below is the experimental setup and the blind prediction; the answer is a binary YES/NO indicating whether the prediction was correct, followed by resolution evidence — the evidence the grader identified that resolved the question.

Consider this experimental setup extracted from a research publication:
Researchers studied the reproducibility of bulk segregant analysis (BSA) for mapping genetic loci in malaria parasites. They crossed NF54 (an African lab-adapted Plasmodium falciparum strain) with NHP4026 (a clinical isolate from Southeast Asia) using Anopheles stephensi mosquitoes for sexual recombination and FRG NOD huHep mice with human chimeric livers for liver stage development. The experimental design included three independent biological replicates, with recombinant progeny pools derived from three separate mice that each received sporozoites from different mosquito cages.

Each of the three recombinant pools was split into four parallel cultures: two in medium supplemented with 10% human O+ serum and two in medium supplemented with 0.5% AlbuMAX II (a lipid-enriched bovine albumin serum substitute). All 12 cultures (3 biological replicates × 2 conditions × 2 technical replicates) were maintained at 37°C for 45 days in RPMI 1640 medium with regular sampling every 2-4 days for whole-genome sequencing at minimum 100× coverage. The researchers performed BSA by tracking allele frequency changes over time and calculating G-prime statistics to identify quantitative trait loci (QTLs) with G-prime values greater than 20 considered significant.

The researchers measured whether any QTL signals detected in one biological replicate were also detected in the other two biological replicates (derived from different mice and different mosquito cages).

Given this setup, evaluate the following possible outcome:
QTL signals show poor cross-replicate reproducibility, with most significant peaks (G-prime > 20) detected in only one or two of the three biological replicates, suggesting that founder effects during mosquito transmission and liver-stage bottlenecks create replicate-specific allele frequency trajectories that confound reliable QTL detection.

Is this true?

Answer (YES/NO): NO